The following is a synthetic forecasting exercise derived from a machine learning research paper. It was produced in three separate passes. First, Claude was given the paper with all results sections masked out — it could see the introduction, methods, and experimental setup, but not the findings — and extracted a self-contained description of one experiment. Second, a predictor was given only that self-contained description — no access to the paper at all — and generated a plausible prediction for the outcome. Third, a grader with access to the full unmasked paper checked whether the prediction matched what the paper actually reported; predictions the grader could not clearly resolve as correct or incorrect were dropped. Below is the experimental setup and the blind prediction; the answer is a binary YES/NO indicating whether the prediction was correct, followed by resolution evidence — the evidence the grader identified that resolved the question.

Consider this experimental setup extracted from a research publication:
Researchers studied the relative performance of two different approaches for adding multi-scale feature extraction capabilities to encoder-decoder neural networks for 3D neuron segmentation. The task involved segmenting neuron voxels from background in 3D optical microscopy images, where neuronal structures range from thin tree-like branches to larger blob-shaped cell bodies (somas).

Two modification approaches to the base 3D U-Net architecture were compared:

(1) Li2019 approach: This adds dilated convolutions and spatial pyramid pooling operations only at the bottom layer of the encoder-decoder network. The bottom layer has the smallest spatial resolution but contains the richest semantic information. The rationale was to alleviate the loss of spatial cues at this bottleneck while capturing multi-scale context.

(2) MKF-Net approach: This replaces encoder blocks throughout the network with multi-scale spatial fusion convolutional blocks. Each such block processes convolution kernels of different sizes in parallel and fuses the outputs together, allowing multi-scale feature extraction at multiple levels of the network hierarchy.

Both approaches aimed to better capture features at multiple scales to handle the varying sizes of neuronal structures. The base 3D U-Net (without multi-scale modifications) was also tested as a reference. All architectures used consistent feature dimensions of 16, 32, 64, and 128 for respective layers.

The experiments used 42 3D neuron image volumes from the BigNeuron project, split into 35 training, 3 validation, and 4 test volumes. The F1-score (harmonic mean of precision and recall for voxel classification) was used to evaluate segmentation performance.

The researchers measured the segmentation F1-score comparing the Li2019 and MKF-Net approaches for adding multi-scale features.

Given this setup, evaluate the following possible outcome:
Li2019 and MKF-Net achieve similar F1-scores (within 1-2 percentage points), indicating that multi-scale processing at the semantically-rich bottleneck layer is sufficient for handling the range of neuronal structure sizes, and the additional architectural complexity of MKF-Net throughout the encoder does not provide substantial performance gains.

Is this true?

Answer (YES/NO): YES